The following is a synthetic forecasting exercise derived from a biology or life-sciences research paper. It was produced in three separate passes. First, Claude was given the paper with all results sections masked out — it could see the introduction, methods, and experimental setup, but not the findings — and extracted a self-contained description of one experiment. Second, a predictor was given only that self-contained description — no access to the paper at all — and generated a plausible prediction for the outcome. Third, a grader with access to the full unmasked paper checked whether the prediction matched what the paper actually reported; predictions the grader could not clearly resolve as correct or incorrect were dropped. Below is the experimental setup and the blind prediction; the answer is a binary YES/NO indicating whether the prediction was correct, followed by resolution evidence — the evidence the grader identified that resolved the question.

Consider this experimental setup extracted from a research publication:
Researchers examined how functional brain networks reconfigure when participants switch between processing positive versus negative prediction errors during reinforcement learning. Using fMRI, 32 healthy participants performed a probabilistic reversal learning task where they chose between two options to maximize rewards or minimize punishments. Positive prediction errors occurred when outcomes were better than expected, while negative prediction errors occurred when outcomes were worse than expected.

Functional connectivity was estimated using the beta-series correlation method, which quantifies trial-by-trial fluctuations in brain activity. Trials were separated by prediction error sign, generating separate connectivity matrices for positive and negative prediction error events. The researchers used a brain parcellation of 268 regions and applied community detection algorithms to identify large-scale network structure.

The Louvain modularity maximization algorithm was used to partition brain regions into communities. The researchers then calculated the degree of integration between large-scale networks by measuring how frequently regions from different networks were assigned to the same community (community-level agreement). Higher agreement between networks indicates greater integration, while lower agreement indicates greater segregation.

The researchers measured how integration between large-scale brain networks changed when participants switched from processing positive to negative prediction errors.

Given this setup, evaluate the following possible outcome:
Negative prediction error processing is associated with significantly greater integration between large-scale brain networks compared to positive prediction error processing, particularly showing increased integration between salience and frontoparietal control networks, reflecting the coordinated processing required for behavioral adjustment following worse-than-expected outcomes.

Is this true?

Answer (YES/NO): NO